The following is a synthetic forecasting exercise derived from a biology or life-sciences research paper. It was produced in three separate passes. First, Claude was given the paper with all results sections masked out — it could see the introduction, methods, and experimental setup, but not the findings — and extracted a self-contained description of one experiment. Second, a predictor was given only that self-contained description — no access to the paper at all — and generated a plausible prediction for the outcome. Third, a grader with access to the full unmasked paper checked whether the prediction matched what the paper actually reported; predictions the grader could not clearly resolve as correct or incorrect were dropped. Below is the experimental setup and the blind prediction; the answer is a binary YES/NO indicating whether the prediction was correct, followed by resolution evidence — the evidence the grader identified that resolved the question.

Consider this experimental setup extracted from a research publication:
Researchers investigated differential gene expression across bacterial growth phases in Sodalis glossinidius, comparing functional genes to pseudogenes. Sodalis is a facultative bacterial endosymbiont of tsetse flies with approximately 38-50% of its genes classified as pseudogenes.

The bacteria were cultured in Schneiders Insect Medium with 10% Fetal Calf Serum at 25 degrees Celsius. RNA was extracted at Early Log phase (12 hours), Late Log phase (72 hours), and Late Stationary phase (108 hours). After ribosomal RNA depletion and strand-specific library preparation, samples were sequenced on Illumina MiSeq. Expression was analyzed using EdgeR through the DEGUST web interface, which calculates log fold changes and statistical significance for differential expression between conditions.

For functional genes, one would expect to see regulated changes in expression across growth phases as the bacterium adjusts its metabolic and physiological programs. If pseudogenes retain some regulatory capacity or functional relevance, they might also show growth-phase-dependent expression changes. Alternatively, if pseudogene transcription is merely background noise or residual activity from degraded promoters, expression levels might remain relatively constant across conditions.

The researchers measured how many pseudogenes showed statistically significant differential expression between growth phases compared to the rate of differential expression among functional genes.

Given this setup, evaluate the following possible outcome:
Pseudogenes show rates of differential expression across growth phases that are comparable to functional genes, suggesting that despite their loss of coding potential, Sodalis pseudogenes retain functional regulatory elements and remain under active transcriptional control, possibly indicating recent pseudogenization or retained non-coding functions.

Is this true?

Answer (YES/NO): NO